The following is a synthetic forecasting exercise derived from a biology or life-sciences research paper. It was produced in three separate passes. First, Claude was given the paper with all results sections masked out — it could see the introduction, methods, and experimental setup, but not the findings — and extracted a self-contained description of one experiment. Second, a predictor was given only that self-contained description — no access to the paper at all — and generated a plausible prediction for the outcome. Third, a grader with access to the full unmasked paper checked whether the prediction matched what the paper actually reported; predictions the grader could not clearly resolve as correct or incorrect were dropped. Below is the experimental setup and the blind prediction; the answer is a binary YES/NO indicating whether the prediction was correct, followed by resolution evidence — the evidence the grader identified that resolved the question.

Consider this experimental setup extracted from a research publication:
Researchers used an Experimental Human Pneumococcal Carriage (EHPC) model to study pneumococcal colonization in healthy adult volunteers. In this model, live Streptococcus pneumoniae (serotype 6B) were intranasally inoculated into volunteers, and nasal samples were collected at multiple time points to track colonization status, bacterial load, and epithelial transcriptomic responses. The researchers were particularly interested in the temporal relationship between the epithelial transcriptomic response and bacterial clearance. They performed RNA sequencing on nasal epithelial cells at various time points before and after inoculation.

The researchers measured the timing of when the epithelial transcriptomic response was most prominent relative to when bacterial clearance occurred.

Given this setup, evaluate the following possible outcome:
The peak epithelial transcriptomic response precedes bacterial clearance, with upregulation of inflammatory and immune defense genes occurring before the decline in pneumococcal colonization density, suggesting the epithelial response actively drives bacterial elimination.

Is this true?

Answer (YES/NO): NO